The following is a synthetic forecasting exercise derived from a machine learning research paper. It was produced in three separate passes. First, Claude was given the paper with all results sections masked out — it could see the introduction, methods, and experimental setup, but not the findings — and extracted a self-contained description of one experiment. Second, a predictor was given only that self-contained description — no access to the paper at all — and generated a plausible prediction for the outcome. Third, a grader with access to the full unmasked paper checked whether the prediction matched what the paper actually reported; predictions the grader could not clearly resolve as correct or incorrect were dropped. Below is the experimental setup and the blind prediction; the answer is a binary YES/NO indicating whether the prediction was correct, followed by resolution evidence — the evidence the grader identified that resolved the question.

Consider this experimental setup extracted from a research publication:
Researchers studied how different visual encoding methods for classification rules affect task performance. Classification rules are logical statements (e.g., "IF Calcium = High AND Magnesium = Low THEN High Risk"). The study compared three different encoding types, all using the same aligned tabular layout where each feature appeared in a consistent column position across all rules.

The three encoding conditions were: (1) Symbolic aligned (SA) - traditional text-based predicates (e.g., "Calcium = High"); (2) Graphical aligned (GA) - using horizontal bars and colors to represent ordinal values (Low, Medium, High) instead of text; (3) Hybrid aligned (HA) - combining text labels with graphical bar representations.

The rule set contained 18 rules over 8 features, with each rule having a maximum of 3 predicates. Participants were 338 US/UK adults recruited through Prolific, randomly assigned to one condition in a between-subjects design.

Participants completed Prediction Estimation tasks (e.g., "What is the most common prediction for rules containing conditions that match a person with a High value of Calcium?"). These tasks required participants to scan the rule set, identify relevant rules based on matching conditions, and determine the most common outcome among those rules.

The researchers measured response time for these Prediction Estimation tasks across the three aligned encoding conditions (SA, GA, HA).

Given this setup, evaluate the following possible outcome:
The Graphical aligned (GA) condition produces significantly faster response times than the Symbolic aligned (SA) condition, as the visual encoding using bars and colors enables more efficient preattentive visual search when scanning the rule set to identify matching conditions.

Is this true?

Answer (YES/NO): NO